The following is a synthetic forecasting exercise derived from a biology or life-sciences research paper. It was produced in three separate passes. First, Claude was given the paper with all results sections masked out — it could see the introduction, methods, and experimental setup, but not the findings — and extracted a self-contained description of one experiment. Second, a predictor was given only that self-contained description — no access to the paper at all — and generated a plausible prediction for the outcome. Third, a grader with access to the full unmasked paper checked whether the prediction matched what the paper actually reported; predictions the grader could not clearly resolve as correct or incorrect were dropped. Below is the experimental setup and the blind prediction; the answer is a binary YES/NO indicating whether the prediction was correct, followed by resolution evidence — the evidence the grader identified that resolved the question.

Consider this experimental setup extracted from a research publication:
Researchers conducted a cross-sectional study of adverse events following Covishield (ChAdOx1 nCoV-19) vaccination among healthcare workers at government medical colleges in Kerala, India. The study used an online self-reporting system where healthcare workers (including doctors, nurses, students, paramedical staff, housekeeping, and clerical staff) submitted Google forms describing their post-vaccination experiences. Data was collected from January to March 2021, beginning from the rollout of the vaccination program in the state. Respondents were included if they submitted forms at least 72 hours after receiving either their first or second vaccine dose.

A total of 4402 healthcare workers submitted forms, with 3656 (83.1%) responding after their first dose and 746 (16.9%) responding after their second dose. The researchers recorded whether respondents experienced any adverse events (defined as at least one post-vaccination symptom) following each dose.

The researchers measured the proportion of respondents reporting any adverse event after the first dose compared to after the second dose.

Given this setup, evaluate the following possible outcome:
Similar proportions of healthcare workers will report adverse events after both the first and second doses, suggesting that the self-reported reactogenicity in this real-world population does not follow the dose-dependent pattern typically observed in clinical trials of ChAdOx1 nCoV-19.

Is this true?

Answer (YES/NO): NO